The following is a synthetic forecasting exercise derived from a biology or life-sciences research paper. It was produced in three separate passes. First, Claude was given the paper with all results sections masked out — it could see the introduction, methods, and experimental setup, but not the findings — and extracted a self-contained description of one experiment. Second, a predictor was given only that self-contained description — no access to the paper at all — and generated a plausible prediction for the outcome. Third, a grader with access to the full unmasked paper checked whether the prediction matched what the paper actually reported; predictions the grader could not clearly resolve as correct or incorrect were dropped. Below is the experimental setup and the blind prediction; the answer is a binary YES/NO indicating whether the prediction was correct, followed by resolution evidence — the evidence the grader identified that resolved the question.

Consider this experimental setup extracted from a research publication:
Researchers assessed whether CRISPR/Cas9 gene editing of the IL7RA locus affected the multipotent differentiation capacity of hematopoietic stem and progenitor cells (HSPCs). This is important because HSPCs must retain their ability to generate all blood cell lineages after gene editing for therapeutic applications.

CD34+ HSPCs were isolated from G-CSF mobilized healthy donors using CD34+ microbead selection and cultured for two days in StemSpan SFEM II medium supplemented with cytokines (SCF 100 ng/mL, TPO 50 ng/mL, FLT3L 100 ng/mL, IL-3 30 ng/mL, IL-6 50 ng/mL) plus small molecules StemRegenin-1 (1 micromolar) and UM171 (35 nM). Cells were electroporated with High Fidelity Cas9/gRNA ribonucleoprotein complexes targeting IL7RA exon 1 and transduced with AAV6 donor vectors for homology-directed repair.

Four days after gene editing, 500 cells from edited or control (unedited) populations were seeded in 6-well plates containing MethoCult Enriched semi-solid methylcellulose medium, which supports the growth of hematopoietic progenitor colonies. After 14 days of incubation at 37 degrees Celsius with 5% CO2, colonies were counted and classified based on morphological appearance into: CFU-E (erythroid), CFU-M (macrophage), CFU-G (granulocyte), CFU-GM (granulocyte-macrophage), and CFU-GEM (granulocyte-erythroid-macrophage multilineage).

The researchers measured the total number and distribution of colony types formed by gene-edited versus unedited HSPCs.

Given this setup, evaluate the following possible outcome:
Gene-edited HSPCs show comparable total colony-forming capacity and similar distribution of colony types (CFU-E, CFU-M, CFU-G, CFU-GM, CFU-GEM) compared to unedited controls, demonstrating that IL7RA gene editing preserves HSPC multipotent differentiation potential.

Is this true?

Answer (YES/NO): YES